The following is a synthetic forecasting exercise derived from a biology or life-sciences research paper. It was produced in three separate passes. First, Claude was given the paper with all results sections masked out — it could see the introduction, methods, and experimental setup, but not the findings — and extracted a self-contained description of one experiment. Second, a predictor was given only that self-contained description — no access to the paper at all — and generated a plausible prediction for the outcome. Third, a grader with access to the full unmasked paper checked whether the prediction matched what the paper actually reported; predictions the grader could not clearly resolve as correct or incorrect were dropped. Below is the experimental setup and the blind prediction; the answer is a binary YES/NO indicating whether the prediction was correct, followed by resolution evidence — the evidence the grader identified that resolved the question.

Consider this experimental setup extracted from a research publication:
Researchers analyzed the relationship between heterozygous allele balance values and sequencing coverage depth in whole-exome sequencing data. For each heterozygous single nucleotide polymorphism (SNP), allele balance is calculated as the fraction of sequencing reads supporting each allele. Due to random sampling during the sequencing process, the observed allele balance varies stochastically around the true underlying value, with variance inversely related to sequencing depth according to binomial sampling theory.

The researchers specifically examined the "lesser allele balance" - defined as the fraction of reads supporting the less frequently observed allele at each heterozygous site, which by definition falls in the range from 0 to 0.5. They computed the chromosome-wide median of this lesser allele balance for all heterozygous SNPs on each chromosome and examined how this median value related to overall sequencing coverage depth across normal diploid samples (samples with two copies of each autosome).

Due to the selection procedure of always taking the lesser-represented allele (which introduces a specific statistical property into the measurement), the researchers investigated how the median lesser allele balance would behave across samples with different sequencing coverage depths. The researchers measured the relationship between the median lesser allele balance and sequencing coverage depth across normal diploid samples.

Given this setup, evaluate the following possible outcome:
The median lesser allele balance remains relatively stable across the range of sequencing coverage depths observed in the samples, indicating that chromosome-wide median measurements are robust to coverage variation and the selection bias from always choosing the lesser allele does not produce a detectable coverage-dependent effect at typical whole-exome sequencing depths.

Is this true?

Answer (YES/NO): NO